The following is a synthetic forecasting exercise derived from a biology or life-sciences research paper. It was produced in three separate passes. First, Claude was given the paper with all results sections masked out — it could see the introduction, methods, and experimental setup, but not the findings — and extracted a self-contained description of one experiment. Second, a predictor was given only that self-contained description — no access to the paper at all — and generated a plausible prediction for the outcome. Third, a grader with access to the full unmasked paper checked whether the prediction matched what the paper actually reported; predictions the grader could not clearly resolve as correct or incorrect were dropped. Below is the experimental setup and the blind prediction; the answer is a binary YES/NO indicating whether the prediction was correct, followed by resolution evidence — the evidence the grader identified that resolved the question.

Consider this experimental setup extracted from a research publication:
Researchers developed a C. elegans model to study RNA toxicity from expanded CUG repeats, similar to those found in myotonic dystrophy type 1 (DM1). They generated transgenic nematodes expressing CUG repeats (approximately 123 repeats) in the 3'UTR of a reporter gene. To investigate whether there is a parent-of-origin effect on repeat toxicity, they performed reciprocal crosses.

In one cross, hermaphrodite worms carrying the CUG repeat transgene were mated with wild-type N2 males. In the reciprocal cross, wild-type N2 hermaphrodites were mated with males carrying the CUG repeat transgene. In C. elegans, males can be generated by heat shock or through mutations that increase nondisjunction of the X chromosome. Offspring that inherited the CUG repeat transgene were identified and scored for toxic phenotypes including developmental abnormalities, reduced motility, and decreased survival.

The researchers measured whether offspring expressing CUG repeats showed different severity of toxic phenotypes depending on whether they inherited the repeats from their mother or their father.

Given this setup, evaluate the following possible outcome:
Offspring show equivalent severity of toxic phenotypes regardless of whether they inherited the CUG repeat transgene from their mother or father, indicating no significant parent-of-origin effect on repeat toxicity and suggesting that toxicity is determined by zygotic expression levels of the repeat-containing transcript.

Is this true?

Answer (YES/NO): NO